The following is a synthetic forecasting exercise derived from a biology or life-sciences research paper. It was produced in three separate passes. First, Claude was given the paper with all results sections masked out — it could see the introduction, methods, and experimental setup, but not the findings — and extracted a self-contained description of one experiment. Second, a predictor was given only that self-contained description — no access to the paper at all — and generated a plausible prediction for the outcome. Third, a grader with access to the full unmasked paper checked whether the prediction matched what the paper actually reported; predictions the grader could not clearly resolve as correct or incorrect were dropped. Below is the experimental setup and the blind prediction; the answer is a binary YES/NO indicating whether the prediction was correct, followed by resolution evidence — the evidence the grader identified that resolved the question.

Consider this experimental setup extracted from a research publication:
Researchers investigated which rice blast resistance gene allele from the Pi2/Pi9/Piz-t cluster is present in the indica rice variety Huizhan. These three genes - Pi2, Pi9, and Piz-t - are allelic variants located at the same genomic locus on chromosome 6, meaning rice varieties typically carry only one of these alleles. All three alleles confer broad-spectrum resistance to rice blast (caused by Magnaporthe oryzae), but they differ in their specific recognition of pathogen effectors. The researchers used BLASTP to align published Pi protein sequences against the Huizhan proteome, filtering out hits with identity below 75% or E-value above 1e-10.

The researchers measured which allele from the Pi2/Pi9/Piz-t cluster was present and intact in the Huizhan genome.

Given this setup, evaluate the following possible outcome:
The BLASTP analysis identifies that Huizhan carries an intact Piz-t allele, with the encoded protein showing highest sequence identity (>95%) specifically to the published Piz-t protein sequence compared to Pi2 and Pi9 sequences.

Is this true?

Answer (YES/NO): NO